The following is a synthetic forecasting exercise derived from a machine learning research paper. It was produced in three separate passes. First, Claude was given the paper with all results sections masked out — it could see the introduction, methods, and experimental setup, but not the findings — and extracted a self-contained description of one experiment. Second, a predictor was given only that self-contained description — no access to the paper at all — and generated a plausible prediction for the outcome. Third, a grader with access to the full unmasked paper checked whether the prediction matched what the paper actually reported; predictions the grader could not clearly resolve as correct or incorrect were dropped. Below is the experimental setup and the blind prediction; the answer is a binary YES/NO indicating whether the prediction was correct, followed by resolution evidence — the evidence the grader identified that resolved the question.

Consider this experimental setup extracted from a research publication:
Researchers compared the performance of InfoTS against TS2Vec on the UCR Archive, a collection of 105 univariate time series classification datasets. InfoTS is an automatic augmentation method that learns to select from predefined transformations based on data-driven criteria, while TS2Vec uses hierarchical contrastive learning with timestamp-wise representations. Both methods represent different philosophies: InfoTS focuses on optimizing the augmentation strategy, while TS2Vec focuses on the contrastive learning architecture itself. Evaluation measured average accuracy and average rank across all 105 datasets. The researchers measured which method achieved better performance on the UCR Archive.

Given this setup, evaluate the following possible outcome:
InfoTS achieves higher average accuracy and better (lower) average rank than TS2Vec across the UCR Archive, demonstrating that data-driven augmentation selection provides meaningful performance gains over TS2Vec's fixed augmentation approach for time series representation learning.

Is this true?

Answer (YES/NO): YES